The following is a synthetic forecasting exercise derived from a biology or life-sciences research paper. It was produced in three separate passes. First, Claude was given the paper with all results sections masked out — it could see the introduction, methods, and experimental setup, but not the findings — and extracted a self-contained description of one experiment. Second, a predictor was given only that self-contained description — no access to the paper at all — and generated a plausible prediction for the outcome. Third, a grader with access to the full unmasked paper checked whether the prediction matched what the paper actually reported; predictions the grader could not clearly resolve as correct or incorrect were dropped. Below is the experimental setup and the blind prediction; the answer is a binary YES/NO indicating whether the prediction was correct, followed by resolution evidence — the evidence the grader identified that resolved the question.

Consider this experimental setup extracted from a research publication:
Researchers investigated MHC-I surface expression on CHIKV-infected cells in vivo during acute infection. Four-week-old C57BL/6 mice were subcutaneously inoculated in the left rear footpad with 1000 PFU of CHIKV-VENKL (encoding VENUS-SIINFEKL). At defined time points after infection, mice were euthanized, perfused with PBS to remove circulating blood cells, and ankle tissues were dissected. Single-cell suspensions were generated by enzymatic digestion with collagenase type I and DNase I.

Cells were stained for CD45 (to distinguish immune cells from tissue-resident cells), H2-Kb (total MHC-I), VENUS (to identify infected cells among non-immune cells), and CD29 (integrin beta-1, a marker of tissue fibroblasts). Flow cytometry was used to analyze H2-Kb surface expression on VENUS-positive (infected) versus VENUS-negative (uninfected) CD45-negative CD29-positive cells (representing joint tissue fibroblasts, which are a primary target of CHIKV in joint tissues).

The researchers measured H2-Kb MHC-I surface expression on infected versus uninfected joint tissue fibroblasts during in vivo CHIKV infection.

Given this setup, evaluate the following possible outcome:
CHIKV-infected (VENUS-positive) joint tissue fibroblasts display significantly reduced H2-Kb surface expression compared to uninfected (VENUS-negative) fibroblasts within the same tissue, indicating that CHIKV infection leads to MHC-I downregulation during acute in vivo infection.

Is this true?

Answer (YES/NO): YES